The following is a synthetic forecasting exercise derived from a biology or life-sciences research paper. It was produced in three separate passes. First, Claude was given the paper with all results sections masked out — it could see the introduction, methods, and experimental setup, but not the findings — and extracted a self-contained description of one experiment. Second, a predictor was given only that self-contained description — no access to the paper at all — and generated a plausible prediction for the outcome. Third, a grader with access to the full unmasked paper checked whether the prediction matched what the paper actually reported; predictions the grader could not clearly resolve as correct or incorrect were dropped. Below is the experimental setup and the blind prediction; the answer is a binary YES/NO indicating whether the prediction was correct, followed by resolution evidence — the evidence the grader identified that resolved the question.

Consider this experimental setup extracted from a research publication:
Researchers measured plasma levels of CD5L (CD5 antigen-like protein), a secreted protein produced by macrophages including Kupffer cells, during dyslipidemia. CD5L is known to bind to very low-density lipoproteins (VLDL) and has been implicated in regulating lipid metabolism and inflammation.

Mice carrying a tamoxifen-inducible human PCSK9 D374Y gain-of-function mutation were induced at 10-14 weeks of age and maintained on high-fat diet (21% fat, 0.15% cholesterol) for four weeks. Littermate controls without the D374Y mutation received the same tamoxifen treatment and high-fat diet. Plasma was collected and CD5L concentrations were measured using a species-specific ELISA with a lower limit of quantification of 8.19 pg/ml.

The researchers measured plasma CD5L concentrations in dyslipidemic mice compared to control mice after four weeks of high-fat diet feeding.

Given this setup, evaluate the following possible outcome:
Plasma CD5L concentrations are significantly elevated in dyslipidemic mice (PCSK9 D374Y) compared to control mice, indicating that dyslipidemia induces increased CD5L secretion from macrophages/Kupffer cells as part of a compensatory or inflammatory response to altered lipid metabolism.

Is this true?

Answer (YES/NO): YES